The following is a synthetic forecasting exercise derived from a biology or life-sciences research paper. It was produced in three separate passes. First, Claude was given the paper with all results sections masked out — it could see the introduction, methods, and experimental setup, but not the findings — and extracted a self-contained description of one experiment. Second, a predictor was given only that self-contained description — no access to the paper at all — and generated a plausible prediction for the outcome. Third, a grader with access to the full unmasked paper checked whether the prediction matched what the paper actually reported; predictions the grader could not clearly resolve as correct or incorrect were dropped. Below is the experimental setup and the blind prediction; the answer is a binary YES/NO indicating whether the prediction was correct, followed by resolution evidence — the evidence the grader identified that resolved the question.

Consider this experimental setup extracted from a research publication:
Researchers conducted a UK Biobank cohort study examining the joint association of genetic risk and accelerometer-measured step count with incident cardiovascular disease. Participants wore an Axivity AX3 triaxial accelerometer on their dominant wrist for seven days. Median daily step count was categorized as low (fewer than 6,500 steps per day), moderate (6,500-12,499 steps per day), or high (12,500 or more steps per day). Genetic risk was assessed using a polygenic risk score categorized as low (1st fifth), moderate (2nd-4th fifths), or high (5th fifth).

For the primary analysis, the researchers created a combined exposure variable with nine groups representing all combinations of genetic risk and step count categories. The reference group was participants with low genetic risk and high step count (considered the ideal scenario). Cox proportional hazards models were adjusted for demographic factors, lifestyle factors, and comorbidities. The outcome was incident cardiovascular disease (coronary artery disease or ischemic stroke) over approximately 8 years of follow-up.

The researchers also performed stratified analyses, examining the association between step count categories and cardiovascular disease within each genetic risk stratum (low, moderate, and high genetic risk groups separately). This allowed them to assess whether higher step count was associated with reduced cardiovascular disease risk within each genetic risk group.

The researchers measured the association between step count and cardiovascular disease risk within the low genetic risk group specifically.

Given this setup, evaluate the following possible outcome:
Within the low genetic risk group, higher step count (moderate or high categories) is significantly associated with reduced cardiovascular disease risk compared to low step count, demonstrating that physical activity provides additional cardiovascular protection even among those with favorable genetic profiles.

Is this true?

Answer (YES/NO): NO